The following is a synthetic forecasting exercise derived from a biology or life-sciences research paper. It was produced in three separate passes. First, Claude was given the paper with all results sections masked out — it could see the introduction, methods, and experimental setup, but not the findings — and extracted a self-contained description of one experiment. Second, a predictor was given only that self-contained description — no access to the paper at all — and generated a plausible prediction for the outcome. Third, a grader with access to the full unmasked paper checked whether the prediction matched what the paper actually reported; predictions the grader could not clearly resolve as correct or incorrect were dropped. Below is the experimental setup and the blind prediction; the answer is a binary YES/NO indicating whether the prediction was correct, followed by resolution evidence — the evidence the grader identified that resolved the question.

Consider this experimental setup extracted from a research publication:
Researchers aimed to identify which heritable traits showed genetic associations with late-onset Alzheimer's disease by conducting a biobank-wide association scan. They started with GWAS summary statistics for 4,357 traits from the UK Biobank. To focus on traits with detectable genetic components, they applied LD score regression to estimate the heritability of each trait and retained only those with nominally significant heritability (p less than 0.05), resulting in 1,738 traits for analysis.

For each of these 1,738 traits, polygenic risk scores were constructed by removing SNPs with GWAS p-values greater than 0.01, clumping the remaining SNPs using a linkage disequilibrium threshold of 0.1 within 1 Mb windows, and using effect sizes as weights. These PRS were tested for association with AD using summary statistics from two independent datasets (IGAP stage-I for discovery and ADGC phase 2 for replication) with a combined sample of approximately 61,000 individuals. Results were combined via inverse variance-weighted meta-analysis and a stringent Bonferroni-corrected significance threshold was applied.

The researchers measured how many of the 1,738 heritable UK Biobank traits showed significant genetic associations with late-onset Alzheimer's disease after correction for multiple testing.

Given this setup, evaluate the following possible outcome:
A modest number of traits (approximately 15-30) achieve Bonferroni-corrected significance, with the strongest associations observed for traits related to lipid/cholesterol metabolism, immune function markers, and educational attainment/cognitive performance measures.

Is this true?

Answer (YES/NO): NO